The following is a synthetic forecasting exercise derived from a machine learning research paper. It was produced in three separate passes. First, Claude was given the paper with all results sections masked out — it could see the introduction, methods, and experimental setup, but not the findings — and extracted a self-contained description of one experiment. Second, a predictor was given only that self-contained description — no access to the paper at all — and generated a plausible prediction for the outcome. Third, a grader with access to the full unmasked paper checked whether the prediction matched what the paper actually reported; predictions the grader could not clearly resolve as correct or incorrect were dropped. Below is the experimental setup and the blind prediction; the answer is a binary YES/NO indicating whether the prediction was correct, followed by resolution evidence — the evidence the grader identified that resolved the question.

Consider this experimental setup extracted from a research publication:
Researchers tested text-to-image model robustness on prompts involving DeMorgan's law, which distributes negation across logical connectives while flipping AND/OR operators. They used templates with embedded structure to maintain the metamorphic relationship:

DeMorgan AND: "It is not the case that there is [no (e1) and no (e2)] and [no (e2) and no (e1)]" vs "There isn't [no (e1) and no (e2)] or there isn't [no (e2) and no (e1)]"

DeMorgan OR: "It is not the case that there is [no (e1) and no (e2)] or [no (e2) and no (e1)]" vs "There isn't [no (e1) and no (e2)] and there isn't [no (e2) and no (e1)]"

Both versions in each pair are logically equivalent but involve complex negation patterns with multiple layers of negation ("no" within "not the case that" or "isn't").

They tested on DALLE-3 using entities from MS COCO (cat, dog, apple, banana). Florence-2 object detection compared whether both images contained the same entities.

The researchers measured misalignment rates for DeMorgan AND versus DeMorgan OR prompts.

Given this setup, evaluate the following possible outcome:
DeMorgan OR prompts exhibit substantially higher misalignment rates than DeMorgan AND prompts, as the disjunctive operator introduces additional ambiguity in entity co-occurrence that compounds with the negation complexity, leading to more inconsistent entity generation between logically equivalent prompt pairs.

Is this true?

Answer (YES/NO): YES